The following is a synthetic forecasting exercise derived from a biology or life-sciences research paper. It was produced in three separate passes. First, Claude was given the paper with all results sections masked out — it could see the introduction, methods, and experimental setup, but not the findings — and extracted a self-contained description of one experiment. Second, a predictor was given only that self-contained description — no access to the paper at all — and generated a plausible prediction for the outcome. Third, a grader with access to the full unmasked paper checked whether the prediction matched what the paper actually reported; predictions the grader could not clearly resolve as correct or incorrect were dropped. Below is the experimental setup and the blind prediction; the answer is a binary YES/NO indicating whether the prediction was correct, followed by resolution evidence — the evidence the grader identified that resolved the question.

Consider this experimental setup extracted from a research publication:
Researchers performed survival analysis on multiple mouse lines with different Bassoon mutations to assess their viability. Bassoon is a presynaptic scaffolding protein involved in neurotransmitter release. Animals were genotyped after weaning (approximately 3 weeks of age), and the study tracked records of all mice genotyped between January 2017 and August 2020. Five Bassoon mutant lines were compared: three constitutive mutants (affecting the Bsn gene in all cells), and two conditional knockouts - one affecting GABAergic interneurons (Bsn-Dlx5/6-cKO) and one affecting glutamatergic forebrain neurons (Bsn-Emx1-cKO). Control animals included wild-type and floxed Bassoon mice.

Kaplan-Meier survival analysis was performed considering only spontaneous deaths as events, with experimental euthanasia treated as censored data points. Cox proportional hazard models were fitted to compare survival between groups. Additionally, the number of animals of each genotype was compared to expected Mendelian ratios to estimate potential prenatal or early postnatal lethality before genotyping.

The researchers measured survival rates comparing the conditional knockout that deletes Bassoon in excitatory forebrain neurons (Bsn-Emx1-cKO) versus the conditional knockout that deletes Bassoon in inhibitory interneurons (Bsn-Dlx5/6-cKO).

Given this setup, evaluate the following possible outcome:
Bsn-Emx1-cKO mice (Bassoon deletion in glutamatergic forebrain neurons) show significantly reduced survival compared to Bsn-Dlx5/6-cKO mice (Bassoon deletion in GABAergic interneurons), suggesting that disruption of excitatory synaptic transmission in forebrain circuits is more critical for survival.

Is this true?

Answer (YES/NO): NO